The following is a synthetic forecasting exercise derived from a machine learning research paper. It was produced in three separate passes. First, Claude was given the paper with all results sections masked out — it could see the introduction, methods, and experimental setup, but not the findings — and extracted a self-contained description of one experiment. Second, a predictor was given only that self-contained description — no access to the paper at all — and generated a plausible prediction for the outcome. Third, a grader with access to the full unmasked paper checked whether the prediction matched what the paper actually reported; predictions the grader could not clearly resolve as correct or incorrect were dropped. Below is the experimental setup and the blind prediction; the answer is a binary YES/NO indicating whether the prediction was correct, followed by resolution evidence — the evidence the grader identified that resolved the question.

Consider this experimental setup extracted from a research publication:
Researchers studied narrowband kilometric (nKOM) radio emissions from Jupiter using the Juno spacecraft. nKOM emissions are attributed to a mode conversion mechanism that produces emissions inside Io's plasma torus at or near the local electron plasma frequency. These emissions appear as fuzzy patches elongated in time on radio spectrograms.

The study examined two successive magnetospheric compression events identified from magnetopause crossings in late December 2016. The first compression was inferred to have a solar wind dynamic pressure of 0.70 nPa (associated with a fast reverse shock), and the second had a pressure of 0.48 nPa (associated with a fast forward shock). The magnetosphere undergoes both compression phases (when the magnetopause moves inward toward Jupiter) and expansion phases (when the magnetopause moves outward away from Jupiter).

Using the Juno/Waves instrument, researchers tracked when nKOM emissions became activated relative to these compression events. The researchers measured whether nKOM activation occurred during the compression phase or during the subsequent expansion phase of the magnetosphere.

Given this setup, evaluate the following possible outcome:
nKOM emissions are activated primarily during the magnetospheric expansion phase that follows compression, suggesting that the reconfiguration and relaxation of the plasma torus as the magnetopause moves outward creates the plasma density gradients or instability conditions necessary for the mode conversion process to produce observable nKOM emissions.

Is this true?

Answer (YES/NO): YES